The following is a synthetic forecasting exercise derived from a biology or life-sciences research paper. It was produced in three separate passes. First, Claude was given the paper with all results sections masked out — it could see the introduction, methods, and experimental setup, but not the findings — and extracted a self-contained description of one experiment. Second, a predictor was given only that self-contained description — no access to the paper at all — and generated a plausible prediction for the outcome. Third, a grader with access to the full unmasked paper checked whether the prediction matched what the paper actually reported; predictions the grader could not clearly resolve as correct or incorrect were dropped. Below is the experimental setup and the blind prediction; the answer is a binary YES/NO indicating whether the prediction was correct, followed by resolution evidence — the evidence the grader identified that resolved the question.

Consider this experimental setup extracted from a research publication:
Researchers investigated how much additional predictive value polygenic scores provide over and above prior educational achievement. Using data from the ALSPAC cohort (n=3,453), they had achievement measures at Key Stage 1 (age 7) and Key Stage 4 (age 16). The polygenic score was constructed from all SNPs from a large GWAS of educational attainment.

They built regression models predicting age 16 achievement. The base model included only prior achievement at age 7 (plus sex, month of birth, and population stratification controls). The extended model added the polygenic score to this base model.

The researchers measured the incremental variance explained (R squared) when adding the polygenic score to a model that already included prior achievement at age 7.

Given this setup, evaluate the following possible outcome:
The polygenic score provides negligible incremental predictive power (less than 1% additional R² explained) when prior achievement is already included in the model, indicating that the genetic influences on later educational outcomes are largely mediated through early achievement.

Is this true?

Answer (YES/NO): YES